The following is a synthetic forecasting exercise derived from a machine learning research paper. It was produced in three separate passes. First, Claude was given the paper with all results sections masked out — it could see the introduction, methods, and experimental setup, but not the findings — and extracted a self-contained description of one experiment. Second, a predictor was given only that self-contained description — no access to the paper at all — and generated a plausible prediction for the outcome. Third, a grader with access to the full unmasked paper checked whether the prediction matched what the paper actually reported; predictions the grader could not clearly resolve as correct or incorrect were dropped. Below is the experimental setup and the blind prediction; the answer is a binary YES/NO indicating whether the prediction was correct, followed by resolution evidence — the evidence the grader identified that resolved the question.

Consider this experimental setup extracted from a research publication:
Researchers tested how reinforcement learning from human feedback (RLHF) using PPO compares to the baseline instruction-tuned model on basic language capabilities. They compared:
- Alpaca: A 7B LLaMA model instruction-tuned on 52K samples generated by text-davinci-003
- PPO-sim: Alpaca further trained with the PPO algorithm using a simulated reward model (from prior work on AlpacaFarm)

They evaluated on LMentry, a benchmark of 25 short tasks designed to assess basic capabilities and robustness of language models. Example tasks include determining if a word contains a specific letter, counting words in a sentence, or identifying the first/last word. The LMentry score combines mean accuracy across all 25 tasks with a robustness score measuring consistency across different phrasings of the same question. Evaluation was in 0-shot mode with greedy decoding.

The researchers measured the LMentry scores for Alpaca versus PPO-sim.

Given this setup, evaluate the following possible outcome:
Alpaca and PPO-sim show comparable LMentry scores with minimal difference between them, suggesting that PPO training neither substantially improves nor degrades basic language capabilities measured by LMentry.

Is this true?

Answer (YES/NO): NO